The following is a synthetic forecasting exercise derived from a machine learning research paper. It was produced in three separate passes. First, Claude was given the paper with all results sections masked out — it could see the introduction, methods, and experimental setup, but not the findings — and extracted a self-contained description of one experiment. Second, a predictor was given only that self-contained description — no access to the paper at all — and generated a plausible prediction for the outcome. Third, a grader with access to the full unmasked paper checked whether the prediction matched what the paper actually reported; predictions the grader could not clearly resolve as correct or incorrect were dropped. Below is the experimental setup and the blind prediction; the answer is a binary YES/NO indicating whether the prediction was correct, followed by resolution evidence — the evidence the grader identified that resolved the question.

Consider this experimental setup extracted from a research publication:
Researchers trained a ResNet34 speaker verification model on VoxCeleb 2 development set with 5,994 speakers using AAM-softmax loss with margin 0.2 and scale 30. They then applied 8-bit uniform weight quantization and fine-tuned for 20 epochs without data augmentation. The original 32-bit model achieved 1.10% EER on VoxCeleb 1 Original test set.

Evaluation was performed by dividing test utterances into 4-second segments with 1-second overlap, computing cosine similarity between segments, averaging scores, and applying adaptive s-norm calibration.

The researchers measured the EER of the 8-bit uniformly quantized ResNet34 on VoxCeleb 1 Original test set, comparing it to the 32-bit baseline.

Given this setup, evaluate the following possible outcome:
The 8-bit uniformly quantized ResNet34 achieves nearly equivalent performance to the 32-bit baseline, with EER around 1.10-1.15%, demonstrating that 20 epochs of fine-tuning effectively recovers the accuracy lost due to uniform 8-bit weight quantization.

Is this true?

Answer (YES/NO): NO